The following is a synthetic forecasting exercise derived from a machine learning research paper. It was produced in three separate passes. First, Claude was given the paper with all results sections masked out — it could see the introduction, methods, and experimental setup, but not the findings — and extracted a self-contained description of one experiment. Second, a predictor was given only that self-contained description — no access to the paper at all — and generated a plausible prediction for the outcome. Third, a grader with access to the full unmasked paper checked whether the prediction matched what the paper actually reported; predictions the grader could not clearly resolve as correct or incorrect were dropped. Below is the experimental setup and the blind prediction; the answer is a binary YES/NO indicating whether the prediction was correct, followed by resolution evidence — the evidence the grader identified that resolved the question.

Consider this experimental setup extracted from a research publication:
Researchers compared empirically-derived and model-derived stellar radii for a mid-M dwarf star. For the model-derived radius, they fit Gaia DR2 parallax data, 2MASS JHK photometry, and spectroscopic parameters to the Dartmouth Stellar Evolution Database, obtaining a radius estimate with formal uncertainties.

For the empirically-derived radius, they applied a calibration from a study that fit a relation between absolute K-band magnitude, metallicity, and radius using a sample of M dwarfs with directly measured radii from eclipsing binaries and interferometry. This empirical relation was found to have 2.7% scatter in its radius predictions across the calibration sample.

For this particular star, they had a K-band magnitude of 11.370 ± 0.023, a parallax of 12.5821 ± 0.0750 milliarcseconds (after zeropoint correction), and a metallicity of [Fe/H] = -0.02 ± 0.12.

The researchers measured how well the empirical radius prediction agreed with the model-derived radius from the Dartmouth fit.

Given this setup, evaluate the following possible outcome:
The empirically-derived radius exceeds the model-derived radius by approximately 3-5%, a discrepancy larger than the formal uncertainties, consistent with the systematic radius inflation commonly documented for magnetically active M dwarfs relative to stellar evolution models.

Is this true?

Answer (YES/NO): NO